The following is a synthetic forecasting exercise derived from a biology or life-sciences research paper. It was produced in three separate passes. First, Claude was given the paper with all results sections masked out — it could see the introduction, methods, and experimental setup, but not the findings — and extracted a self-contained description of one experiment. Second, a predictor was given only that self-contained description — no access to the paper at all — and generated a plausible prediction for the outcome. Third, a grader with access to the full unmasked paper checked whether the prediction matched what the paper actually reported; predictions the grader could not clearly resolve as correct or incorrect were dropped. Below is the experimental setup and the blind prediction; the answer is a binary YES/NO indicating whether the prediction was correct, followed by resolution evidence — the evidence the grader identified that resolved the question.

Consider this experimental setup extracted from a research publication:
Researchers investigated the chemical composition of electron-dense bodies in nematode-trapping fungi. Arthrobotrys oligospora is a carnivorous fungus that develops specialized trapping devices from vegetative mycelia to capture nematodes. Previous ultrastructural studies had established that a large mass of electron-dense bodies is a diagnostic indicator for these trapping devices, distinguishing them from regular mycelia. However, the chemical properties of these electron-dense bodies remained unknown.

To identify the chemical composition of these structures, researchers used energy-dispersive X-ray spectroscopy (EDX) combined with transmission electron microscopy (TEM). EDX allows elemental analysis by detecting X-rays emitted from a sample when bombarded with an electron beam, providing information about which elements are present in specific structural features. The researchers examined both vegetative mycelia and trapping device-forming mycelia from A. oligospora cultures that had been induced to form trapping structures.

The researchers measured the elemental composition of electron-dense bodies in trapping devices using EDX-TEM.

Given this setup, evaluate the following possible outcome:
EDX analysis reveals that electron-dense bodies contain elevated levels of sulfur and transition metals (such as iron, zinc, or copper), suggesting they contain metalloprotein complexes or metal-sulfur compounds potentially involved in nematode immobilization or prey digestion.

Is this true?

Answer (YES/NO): NO